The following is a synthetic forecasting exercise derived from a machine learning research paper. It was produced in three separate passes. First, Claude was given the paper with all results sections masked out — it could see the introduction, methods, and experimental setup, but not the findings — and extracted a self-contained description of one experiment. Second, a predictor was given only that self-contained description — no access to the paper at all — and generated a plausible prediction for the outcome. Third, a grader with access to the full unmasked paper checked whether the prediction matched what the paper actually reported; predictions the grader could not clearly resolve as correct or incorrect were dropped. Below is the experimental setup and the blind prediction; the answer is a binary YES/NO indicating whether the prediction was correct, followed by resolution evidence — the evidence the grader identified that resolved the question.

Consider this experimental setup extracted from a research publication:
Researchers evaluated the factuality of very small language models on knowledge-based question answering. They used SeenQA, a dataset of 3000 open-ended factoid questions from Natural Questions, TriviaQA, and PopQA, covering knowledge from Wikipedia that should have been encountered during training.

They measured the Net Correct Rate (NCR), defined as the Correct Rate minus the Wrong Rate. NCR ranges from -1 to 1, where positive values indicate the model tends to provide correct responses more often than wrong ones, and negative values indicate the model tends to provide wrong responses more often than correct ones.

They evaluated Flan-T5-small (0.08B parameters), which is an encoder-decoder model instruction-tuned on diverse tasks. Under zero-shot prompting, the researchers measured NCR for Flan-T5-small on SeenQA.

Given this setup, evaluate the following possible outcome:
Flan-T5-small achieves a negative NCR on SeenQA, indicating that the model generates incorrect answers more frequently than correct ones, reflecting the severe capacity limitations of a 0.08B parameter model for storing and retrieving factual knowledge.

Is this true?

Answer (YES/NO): YES